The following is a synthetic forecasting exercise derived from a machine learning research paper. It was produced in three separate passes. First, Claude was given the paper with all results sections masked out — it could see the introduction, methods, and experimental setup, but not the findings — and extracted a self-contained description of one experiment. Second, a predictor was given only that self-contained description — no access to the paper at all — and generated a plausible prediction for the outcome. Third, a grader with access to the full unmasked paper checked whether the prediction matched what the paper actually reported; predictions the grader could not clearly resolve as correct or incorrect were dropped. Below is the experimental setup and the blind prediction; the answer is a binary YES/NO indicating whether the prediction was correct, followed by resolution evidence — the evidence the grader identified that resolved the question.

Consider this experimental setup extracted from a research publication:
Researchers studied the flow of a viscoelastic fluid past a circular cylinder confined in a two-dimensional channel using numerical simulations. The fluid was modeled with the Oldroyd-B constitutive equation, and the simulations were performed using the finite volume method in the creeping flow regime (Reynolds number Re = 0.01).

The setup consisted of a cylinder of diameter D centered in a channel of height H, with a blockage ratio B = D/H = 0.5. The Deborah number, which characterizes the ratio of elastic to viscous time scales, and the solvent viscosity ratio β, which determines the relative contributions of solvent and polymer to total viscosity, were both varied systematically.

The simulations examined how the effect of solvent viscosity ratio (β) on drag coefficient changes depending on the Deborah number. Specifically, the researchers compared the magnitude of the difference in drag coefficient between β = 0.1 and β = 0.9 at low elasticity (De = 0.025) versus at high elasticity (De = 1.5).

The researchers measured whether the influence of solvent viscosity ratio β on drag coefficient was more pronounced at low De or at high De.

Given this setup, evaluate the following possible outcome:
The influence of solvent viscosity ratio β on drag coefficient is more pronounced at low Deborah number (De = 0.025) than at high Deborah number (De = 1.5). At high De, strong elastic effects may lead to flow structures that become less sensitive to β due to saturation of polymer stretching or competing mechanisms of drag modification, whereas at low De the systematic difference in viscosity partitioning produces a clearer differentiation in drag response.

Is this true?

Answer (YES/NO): NO